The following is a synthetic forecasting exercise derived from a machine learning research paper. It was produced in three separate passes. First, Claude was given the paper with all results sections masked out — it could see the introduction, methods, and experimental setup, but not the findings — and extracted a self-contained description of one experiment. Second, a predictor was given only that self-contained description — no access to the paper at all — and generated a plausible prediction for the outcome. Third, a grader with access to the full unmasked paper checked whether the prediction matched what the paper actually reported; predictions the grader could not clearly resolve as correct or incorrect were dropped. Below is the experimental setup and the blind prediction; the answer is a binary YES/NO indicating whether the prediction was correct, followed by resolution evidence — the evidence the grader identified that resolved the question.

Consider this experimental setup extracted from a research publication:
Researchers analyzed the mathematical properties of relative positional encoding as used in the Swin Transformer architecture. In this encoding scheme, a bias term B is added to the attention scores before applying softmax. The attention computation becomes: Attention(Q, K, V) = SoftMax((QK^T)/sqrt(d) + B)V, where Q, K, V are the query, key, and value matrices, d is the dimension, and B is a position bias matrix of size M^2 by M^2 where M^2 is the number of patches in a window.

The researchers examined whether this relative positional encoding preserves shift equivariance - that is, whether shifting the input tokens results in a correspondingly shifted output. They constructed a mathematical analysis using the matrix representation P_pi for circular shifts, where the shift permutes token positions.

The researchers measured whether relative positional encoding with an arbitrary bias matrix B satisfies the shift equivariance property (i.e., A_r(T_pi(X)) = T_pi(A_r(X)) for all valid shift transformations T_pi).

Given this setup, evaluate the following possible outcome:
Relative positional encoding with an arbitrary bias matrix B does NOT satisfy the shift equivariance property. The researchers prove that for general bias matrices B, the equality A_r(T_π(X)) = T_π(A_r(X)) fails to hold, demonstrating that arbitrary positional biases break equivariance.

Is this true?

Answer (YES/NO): YES